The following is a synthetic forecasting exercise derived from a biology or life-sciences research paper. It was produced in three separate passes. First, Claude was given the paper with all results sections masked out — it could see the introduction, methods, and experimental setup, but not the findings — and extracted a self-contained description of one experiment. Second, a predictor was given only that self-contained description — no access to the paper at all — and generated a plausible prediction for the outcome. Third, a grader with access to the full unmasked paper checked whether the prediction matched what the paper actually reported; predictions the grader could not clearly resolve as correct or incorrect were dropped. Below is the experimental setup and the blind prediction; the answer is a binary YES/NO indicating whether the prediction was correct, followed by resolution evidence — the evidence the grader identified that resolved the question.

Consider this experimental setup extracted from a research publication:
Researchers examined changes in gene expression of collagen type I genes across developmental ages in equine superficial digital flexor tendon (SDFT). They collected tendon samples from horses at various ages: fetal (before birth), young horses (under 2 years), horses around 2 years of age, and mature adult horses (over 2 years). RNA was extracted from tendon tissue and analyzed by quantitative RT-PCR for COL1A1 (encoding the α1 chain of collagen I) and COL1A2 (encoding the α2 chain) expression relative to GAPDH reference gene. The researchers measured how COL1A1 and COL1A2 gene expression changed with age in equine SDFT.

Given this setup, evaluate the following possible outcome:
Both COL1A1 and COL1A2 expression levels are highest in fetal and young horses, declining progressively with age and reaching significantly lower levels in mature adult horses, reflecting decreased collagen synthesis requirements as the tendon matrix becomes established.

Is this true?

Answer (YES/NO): YES